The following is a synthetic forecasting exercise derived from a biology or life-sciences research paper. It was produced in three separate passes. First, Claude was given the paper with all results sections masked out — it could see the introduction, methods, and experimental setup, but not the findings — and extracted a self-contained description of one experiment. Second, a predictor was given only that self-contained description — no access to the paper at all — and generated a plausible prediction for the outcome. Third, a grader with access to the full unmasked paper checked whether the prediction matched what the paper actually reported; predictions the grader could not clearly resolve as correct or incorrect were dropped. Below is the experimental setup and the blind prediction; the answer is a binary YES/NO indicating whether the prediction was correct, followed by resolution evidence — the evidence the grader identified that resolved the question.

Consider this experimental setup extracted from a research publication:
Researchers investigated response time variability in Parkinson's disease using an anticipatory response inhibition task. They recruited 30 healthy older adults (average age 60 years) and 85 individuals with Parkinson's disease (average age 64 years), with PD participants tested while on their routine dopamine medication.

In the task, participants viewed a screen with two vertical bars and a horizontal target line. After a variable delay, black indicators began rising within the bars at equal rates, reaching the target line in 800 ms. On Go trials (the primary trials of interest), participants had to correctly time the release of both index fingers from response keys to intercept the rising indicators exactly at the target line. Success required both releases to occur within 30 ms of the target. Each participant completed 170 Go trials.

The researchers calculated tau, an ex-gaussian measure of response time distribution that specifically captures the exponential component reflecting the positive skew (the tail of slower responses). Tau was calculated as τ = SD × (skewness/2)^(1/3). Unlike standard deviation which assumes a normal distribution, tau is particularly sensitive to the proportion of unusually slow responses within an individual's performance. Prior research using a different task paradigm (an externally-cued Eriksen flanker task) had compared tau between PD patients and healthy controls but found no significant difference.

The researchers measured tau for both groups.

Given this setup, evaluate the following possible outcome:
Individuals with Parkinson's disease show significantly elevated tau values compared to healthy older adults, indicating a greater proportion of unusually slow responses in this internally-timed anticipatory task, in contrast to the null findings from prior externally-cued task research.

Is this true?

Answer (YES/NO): YES